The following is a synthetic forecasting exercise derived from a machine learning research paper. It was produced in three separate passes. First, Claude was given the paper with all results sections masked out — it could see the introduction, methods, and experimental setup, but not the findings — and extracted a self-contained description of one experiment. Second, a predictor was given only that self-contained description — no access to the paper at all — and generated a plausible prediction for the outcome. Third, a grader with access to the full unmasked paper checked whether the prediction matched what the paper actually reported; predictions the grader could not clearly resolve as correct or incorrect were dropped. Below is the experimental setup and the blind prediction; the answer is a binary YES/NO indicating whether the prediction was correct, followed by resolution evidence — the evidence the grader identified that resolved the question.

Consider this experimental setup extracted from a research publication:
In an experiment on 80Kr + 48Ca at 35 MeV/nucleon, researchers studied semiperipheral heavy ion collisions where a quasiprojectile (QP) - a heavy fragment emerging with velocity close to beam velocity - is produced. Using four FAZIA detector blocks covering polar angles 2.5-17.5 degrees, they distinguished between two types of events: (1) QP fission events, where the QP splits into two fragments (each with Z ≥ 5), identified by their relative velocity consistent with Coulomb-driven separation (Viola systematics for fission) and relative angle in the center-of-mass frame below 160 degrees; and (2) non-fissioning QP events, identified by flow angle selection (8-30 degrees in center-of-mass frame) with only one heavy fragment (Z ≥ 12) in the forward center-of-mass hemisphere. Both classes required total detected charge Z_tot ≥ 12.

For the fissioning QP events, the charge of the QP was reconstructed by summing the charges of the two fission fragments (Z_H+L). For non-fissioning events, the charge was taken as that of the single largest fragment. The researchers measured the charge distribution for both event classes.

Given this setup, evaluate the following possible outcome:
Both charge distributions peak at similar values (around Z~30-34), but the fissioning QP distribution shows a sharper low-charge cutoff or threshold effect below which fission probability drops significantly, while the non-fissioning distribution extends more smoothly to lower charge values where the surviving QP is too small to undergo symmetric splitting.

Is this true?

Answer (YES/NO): NO